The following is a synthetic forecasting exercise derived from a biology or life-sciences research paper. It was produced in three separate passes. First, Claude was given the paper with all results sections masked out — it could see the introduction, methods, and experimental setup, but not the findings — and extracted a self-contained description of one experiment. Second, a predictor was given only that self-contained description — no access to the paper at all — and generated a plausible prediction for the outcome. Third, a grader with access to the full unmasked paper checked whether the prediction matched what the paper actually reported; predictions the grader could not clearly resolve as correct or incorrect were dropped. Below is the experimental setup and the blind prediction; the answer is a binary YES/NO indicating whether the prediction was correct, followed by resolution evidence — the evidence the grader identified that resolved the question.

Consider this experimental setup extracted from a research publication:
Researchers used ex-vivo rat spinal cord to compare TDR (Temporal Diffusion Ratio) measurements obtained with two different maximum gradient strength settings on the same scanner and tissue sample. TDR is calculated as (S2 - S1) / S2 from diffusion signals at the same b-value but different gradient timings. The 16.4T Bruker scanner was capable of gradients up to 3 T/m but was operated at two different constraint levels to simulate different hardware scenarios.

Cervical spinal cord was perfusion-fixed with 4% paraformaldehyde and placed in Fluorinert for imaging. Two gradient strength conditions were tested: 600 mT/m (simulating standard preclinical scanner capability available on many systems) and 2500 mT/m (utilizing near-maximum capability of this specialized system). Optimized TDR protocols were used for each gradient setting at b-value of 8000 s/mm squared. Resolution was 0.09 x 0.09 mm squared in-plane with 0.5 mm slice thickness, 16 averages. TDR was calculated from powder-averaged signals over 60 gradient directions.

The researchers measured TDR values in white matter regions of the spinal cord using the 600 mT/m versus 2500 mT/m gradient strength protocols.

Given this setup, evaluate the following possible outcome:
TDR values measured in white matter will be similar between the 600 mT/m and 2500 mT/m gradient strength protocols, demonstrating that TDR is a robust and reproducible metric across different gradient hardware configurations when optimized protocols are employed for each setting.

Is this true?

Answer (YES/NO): NO